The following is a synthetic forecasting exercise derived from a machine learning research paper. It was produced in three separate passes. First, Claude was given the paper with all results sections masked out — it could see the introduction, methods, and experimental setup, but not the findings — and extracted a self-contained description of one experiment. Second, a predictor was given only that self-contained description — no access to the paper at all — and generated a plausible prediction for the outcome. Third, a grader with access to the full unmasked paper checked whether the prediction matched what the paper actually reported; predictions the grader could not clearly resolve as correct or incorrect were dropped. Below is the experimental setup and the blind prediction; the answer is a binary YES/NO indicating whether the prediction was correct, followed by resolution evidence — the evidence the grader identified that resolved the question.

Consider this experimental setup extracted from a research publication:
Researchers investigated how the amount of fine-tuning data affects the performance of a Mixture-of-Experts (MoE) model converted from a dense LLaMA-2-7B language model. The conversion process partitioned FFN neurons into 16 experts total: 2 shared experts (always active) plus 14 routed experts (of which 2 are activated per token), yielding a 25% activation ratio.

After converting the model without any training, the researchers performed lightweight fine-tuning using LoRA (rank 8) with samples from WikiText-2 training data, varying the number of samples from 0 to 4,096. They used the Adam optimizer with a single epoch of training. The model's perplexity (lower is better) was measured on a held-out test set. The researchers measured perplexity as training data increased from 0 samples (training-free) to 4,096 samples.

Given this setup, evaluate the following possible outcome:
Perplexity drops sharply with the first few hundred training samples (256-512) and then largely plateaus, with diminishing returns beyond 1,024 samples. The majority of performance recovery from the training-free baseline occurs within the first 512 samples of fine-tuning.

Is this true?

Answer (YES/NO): YES